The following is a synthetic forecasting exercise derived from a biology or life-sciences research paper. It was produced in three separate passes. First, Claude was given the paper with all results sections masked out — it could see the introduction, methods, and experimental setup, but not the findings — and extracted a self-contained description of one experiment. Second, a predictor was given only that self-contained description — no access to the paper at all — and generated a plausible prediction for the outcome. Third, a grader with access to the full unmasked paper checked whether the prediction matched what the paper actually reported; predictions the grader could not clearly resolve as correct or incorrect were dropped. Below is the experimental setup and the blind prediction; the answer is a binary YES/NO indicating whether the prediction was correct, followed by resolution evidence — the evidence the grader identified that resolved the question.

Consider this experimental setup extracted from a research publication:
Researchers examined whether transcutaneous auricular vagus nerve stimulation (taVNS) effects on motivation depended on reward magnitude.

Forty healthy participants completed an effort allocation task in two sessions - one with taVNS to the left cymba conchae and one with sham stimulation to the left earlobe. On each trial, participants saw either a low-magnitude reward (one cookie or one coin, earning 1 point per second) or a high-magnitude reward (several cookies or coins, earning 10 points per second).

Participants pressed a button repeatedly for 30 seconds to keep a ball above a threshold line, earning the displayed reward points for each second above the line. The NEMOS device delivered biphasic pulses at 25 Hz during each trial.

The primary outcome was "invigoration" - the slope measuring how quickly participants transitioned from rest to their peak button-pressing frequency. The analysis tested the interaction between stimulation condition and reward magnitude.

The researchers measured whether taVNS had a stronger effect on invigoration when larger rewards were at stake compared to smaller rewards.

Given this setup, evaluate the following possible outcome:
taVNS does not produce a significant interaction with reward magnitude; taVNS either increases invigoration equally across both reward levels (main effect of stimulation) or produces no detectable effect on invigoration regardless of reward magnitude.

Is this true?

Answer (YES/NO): YES